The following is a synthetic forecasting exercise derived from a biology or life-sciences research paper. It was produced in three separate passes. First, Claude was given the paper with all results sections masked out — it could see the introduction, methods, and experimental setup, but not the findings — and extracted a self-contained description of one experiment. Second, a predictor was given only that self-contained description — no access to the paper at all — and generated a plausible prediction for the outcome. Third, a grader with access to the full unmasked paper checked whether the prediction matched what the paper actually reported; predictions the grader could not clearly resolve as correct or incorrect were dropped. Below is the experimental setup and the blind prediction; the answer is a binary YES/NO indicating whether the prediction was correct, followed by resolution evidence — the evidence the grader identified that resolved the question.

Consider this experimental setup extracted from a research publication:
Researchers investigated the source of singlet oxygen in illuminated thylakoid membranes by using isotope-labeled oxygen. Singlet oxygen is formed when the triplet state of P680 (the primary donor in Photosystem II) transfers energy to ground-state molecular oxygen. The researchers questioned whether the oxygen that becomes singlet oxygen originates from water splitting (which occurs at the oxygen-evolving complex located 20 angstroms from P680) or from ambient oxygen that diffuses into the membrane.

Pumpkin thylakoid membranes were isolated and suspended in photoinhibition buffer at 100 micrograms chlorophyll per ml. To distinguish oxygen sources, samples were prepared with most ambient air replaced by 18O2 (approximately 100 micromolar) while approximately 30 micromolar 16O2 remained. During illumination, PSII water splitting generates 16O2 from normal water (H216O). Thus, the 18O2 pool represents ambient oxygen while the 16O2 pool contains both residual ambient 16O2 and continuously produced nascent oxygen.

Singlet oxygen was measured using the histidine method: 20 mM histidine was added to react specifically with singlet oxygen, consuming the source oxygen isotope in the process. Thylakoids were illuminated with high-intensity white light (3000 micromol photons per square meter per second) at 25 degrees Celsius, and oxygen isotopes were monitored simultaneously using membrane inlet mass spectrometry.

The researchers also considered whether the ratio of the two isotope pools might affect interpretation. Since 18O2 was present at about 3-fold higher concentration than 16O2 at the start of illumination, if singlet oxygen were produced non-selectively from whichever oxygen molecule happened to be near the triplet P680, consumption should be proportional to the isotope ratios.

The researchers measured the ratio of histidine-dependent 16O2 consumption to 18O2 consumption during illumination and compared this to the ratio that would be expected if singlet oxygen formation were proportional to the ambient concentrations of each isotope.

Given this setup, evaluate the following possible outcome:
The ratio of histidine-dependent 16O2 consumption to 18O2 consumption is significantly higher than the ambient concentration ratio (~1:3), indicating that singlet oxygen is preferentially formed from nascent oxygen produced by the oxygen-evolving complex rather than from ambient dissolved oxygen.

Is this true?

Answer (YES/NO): NO